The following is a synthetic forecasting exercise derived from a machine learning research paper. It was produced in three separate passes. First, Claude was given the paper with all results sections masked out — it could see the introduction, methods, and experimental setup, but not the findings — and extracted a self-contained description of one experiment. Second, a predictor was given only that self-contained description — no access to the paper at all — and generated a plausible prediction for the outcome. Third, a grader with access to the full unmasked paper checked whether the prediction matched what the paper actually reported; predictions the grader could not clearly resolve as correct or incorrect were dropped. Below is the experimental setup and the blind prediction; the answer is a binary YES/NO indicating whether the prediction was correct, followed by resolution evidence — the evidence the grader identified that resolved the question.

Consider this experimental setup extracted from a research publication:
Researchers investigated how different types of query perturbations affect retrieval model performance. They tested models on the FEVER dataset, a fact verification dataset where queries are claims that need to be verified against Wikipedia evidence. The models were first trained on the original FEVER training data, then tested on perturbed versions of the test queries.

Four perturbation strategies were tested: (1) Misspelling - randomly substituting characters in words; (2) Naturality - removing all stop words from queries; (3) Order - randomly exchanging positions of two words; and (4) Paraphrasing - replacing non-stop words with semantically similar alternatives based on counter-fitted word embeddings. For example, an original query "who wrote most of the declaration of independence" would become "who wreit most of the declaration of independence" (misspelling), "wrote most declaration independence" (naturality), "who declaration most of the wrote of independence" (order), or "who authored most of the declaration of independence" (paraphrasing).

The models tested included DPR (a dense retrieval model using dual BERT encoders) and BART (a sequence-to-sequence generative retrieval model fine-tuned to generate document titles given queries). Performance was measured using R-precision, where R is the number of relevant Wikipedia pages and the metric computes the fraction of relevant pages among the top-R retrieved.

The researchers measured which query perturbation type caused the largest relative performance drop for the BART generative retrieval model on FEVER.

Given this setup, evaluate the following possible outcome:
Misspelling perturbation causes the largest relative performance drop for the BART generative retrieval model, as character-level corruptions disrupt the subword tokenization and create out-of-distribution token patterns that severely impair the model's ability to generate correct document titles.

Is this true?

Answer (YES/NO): YES